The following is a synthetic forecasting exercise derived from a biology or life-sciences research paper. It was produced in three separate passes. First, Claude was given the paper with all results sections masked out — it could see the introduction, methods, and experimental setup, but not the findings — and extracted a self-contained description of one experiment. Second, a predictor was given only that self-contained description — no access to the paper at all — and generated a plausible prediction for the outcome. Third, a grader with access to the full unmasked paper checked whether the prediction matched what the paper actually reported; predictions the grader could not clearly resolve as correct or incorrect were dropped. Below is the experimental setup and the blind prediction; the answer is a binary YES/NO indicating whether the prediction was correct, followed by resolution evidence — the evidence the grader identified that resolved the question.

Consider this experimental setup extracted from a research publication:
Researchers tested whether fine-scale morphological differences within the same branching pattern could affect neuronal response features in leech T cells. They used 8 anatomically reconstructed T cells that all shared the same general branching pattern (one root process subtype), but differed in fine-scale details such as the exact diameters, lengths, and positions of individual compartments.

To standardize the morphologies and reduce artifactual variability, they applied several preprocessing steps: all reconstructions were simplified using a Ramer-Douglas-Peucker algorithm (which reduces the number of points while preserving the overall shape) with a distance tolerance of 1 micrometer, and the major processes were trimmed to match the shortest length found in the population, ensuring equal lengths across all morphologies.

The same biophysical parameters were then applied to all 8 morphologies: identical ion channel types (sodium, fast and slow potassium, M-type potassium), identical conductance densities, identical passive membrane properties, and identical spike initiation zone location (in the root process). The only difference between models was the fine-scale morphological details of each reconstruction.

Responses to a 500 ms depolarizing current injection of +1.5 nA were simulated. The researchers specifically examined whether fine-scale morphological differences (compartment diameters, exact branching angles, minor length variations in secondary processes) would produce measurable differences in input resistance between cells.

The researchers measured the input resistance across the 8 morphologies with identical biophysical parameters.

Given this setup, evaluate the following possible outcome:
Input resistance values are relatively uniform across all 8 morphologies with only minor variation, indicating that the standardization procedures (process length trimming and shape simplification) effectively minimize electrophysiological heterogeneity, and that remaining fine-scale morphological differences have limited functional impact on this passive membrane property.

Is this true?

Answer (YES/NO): NO